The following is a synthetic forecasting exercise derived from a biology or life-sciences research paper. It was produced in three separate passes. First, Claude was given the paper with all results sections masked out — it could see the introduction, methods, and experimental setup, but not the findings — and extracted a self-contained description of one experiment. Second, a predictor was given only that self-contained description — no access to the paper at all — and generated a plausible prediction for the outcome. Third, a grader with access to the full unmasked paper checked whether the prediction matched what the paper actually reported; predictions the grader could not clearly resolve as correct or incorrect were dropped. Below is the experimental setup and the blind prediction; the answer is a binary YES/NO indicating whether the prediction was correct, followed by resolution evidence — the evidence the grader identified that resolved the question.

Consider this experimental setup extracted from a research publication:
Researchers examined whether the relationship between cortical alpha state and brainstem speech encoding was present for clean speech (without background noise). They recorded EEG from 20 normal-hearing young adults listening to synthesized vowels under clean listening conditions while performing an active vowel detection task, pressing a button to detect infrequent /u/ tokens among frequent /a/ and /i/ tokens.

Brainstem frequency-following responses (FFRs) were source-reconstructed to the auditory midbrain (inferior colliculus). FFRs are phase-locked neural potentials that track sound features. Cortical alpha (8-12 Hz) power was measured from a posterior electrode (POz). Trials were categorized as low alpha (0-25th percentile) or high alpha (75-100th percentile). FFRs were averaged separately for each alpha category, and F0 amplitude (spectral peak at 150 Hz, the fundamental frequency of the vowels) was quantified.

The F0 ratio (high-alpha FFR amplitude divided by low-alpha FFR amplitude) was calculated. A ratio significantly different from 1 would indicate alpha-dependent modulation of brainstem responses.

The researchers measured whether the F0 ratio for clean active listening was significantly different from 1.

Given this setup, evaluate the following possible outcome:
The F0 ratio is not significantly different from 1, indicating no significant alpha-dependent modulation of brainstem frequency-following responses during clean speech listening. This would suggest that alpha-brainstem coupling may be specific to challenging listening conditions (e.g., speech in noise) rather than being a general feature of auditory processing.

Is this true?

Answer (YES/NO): YES